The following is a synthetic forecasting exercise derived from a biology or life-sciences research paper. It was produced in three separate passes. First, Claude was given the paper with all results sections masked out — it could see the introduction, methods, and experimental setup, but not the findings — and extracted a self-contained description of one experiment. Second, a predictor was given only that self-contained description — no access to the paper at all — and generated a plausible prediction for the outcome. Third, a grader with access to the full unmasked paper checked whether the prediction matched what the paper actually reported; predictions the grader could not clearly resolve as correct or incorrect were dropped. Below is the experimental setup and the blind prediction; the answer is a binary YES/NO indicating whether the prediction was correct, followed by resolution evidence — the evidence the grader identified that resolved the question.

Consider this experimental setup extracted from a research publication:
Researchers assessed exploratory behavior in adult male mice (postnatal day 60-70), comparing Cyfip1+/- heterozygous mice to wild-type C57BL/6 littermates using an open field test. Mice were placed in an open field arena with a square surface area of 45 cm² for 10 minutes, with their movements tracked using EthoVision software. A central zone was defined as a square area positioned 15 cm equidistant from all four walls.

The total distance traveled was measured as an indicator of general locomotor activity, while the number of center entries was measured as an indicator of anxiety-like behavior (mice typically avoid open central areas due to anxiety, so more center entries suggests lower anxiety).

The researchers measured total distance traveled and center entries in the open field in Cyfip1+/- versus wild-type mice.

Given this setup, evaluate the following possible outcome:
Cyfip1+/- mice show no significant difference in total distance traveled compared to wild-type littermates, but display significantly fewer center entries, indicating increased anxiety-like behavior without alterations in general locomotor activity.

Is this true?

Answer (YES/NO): NO